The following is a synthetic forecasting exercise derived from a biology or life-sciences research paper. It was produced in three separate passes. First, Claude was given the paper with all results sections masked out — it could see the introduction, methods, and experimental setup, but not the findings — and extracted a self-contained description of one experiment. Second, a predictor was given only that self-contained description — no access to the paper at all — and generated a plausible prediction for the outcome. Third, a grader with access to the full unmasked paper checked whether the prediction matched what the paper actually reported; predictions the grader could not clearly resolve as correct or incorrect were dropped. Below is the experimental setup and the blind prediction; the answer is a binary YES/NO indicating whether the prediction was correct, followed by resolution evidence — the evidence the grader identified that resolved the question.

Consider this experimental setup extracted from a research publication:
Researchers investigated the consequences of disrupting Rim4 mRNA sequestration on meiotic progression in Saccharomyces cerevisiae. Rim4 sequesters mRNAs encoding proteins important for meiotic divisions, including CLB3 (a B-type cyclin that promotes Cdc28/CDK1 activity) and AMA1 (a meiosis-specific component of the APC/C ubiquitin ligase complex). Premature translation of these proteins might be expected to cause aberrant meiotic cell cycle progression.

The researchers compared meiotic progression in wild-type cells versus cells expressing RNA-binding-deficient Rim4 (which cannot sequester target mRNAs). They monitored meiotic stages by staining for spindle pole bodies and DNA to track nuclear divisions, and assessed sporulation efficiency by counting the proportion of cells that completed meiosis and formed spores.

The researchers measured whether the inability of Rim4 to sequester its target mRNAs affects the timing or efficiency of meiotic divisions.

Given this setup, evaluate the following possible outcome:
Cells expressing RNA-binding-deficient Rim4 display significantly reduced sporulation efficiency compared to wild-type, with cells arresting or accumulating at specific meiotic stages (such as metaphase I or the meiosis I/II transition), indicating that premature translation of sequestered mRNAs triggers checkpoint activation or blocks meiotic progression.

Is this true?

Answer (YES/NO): NO